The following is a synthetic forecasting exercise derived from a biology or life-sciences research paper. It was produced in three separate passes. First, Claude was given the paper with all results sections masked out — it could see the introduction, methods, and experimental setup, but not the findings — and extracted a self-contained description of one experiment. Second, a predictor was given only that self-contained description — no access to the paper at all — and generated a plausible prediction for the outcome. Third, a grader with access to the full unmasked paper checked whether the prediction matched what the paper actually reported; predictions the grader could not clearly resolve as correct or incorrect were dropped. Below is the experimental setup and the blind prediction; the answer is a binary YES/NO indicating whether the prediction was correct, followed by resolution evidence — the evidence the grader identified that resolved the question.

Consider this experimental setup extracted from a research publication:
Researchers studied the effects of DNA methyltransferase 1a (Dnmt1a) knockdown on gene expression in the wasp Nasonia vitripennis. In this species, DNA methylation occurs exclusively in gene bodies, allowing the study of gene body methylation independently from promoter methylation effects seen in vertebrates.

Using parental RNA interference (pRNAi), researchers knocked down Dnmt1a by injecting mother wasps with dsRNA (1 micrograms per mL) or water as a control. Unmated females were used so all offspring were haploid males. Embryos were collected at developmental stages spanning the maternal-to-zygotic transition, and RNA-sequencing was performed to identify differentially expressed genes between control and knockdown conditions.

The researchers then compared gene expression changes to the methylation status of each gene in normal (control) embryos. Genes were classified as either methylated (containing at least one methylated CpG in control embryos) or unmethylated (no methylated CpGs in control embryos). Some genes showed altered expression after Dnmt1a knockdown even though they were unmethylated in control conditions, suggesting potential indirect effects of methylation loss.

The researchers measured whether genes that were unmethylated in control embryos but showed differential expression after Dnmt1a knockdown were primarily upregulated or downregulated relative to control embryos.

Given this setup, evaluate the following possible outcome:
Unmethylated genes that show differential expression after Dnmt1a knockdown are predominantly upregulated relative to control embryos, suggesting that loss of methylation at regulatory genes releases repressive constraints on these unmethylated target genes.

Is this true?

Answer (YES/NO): YES